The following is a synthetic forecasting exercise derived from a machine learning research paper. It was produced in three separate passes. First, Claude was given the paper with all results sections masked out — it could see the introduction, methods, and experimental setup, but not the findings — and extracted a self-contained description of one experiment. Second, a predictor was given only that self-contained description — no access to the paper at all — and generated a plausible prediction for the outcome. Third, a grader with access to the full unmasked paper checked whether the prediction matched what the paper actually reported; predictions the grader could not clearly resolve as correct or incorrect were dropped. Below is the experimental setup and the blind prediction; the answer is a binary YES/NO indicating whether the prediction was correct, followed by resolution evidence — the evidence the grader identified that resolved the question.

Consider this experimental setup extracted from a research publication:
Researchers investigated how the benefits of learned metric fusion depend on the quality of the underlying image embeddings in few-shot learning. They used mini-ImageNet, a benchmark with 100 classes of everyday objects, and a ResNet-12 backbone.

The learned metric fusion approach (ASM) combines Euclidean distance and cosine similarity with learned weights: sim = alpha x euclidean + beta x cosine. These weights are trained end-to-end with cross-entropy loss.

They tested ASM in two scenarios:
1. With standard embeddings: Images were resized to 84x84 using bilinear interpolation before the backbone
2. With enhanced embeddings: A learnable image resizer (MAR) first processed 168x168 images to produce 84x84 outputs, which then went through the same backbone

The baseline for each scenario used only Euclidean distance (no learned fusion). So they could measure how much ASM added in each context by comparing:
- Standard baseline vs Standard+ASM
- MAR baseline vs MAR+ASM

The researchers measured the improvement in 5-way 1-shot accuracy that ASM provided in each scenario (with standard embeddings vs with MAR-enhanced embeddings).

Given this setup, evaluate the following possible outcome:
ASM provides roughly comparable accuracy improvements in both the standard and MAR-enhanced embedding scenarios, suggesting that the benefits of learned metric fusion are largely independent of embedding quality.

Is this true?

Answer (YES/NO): NO